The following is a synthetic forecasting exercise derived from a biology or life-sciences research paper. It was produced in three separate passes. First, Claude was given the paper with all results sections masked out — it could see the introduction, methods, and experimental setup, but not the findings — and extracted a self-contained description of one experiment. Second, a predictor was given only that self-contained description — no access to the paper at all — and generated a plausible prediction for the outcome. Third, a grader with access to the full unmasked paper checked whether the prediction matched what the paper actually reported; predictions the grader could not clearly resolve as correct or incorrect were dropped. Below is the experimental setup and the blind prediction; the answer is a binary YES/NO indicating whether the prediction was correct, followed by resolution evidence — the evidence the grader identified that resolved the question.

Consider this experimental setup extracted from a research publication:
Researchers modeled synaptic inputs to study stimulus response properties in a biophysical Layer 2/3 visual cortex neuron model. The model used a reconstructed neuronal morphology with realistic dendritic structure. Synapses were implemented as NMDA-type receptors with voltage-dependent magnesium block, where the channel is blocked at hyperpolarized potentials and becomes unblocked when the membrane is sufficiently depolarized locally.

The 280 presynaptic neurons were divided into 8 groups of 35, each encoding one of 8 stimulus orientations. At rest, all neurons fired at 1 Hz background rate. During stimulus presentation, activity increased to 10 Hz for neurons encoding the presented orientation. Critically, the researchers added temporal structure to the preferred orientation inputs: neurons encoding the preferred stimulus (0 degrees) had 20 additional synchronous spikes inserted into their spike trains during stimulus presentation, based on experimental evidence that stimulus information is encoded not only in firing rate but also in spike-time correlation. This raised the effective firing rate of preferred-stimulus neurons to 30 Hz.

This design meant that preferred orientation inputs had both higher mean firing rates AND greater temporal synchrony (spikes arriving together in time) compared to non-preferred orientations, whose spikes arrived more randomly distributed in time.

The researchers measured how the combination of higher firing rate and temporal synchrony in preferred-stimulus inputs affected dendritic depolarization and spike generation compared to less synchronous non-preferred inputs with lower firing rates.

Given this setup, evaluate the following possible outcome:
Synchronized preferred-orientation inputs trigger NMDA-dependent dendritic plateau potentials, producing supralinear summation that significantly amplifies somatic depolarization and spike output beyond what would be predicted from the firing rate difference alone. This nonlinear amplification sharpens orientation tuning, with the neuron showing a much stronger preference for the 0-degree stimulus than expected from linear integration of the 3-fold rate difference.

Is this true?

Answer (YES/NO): NO